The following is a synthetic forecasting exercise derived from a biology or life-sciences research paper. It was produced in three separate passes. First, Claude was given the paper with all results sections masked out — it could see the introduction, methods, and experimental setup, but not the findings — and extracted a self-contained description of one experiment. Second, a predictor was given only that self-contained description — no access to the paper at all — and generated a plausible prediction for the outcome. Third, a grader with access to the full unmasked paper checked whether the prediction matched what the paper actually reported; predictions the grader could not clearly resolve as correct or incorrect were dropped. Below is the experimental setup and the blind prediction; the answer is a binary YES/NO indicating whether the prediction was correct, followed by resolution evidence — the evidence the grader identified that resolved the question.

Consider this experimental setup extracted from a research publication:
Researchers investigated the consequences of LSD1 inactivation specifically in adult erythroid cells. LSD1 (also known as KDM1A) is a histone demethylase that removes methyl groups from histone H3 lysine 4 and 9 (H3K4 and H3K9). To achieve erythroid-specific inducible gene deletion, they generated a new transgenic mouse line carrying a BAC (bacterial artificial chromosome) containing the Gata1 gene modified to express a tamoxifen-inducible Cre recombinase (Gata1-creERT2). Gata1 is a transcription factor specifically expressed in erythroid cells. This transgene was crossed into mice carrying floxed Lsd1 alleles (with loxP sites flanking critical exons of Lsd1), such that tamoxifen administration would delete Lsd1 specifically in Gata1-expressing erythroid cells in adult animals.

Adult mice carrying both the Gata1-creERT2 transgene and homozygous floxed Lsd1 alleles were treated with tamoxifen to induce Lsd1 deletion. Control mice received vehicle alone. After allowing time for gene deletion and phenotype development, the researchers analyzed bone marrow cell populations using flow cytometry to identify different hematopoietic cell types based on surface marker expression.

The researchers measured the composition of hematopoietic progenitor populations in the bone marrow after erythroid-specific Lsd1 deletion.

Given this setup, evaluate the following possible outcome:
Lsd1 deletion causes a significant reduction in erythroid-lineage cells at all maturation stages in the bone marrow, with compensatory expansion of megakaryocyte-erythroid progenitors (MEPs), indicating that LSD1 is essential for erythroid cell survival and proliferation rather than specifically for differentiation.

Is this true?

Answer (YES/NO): NO